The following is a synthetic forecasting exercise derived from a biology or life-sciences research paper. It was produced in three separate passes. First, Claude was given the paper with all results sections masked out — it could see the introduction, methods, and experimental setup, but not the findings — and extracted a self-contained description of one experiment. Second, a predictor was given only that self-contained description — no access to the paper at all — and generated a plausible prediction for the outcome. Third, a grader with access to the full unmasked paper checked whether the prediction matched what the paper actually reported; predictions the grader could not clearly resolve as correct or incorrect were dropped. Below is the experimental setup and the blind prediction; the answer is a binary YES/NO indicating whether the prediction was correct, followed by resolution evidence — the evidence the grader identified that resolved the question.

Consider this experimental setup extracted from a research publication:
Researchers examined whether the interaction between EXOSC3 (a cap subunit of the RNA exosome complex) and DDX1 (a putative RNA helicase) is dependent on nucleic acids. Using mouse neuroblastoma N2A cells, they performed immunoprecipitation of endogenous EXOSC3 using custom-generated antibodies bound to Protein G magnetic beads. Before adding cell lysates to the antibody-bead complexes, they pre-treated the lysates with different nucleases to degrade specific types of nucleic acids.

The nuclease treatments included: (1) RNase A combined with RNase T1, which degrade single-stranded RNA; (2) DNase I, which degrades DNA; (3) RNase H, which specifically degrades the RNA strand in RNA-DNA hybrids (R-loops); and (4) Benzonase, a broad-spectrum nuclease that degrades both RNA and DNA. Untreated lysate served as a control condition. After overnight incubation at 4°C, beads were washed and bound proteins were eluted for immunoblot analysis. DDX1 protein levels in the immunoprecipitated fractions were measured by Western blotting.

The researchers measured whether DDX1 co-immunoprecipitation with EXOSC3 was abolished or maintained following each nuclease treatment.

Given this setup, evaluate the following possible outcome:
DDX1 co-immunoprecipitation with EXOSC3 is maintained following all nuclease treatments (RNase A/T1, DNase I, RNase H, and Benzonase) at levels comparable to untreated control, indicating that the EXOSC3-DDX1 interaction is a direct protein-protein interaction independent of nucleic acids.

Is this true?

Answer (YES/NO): NO